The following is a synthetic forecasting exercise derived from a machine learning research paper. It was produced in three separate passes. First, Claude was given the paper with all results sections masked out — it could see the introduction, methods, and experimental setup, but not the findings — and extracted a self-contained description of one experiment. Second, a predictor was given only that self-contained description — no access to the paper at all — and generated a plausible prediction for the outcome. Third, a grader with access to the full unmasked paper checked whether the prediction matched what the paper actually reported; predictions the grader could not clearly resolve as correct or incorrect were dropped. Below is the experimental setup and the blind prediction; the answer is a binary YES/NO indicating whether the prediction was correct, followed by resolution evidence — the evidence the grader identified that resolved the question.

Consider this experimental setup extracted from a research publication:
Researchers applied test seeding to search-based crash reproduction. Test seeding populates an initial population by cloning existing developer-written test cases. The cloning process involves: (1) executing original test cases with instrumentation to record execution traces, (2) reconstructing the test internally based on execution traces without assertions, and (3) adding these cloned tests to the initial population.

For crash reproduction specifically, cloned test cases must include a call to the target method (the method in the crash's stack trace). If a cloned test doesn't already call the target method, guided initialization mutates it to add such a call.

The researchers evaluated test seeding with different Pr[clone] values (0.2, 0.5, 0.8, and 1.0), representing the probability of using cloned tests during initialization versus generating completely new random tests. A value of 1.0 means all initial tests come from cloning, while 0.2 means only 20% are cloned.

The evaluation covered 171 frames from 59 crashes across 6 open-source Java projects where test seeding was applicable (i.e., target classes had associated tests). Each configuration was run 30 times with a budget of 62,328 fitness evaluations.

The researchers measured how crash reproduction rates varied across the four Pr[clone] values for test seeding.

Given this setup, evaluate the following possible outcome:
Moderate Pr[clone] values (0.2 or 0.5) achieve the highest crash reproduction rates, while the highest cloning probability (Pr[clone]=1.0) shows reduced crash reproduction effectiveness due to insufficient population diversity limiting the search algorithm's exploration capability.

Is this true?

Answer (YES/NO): NO